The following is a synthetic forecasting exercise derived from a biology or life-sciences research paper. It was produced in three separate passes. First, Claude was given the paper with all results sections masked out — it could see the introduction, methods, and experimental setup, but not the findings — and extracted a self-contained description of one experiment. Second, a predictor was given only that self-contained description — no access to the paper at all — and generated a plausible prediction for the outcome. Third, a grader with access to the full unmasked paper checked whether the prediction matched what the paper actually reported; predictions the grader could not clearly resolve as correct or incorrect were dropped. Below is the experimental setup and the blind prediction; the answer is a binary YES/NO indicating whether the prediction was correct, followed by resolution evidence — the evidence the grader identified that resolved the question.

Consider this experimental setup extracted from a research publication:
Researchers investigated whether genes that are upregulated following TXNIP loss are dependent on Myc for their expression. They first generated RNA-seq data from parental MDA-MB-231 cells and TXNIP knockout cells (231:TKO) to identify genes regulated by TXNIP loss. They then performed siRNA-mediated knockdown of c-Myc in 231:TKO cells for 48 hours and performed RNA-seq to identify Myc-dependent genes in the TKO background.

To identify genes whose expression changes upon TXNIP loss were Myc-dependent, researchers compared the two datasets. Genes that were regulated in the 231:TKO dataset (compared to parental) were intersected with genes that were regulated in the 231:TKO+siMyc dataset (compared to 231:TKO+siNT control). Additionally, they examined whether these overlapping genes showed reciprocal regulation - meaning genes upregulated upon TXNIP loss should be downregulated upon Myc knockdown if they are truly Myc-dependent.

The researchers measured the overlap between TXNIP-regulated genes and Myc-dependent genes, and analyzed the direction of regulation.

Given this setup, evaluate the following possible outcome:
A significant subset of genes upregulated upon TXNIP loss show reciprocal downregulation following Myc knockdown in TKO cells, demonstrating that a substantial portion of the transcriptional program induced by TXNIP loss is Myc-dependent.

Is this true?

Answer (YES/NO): YES